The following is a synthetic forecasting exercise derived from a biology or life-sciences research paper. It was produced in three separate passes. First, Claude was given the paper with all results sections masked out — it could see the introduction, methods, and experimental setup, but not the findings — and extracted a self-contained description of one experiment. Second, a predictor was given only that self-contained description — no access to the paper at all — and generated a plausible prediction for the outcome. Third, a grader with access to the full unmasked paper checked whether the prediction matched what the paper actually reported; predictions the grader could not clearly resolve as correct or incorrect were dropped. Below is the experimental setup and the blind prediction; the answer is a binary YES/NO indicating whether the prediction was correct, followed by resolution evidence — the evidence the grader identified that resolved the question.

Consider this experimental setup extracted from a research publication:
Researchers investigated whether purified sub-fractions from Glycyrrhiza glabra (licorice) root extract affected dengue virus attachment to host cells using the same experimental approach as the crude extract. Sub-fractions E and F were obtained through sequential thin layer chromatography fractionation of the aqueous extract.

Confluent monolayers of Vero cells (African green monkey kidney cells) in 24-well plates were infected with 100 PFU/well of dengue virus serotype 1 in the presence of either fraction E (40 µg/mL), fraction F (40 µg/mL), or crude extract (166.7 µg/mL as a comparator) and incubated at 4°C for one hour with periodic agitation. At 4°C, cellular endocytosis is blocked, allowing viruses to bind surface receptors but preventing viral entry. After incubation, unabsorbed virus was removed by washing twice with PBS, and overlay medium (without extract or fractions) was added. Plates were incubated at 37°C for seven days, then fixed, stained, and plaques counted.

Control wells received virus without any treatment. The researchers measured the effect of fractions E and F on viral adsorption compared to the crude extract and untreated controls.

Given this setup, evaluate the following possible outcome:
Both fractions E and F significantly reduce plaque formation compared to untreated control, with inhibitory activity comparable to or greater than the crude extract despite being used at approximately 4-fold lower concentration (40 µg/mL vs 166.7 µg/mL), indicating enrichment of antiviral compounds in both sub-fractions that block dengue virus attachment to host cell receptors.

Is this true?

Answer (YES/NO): NO